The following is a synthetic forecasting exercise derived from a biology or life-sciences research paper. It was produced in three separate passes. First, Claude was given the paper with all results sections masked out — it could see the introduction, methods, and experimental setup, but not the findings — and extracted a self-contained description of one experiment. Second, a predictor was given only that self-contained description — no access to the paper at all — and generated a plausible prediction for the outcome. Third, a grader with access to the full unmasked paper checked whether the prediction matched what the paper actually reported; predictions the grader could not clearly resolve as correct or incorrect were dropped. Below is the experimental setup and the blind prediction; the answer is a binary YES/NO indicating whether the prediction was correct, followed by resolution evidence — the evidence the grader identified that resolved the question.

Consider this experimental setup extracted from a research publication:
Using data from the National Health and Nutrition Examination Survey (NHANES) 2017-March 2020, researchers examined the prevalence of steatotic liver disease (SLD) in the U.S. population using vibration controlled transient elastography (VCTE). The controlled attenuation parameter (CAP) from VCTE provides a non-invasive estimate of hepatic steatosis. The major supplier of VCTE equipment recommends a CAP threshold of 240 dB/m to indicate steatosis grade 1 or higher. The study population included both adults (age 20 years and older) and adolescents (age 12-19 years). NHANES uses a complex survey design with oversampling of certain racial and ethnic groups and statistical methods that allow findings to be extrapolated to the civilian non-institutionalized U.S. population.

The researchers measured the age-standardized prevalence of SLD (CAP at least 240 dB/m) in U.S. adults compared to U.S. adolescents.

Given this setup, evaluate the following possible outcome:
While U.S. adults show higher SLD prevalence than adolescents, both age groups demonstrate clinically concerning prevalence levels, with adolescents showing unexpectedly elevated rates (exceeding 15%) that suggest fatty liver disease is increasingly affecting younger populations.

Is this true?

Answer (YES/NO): YES